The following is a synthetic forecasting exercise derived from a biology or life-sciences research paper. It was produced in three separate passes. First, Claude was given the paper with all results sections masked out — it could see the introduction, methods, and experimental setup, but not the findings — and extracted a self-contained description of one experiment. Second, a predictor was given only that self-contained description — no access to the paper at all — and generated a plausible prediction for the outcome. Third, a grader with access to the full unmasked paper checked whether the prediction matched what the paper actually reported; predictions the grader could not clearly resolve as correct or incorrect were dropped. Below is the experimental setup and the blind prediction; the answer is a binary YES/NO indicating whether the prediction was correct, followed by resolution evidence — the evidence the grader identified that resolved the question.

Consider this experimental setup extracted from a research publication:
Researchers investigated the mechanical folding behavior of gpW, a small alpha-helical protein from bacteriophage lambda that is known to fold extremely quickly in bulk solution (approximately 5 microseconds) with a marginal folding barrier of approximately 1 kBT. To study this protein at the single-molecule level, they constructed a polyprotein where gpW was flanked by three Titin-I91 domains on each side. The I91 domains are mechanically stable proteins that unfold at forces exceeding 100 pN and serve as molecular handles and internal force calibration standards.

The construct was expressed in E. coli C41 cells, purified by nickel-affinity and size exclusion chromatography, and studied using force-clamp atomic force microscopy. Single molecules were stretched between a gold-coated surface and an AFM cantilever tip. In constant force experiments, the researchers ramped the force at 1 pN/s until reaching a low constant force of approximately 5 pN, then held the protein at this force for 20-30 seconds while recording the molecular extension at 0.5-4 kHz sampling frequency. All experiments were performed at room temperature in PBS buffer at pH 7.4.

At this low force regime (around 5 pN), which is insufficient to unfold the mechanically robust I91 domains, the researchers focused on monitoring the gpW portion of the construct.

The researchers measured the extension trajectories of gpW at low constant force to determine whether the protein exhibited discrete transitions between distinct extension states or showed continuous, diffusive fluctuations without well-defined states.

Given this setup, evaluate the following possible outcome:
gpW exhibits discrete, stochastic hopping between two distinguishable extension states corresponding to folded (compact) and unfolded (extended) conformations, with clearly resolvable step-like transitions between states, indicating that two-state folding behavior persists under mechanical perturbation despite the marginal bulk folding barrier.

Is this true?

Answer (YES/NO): YES